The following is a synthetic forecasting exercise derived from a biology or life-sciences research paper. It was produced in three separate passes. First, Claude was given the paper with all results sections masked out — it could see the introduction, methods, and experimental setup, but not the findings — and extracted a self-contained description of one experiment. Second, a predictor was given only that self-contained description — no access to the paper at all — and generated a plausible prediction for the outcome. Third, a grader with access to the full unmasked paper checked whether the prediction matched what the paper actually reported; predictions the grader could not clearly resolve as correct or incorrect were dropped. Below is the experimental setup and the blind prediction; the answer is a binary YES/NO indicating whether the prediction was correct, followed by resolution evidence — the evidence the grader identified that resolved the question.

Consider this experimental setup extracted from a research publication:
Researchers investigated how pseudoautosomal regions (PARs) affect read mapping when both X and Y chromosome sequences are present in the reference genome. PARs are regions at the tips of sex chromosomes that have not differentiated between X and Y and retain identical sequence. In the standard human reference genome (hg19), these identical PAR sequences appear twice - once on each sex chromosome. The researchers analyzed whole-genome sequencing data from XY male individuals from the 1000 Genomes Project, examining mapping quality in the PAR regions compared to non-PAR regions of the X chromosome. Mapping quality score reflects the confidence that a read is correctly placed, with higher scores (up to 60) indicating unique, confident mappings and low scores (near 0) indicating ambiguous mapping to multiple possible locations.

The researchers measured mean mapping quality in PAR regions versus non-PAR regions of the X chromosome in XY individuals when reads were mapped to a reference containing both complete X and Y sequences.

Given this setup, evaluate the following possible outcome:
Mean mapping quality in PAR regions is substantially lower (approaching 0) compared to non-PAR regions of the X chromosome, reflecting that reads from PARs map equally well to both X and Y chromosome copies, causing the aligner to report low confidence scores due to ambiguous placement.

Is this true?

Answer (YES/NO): YES